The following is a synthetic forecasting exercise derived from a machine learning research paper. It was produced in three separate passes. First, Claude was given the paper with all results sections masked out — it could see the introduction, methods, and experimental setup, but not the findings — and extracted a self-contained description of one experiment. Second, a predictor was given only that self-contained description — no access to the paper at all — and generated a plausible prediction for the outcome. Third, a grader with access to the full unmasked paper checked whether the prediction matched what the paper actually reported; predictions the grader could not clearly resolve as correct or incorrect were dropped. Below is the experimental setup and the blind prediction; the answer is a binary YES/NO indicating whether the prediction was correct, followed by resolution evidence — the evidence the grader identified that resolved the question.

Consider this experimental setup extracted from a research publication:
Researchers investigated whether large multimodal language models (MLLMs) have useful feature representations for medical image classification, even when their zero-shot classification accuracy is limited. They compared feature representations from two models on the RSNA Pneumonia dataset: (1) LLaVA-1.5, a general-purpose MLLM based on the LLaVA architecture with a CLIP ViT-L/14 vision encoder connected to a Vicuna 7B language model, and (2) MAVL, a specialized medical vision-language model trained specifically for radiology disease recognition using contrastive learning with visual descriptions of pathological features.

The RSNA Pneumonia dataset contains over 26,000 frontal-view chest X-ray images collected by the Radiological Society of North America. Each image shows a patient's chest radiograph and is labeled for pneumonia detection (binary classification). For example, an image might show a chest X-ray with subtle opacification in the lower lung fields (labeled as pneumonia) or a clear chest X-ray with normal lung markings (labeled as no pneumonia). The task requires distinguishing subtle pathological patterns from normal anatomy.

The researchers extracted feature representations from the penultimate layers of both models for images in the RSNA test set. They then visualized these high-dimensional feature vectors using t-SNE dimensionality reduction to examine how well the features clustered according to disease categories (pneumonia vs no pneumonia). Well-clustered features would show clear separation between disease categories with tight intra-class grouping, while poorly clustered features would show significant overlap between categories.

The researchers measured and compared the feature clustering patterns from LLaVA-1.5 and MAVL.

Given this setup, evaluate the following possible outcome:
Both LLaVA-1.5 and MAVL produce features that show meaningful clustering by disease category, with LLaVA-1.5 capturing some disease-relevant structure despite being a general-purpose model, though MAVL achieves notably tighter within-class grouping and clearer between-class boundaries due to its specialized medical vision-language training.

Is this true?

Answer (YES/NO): NO